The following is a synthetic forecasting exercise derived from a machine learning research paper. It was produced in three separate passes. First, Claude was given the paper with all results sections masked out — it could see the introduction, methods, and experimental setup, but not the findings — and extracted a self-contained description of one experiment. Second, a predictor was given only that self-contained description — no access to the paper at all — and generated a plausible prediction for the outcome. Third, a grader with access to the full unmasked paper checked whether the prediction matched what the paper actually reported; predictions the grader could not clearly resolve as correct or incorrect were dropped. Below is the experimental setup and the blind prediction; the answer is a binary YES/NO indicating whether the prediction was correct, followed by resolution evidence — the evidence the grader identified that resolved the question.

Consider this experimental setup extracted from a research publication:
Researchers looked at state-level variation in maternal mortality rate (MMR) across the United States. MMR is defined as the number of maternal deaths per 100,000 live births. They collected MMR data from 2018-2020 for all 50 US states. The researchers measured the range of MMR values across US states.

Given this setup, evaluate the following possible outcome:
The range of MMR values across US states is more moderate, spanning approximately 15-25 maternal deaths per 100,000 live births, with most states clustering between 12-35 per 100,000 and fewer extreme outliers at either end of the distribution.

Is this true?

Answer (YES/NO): NO